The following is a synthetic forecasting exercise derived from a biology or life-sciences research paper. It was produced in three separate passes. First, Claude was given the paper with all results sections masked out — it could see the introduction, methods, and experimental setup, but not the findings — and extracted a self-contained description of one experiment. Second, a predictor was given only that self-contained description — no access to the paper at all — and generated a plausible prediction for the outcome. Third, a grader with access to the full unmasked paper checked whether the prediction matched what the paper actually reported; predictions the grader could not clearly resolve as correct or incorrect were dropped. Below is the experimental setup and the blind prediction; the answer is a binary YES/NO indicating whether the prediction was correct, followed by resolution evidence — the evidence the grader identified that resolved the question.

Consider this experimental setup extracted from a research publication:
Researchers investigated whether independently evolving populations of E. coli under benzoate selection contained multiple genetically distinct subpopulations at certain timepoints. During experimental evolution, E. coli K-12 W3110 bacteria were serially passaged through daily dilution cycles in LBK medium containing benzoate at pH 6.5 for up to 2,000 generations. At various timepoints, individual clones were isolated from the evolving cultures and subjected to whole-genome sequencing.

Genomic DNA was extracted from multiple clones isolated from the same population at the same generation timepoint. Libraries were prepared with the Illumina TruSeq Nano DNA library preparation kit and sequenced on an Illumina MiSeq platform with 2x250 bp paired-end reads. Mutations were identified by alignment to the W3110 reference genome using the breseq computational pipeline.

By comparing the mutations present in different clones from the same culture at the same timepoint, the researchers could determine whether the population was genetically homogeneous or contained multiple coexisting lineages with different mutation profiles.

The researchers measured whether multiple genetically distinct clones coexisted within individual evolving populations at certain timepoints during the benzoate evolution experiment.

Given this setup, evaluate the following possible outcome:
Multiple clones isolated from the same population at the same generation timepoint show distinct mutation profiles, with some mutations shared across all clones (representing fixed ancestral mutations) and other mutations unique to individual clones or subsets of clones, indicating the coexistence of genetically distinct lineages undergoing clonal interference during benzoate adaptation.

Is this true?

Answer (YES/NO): YES